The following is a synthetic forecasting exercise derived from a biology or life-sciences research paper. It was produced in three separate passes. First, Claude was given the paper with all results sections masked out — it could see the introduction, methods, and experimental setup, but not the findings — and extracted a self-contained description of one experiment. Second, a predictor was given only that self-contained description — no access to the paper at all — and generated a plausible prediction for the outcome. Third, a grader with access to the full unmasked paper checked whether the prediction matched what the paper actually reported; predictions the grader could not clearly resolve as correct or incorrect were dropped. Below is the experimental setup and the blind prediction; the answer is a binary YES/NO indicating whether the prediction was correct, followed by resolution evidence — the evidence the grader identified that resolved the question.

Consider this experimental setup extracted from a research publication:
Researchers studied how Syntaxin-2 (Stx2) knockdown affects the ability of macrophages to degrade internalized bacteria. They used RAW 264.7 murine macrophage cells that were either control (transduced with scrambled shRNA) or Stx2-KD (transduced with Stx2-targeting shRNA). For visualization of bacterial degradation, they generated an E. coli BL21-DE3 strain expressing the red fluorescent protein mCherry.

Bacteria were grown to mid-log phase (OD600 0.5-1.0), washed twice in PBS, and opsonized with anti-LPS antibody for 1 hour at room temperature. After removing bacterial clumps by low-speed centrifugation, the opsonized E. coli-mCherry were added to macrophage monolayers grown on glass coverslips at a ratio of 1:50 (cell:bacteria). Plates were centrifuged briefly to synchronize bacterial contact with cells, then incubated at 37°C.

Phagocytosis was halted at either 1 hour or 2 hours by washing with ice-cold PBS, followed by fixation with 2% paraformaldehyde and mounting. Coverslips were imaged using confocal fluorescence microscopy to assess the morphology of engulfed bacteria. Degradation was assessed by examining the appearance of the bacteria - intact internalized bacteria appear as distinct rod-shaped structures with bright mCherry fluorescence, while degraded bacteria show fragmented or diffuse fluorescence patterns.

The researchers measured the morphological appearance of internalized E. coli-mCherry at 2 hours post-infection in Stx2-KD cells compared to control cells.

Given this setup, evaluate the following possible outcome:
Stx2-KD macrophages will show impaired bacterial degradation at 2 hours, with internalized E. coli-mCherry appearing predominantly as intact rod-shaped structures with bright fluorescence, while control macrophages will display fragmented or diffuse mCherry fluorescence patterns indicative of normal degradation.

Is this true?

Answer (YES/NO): YES